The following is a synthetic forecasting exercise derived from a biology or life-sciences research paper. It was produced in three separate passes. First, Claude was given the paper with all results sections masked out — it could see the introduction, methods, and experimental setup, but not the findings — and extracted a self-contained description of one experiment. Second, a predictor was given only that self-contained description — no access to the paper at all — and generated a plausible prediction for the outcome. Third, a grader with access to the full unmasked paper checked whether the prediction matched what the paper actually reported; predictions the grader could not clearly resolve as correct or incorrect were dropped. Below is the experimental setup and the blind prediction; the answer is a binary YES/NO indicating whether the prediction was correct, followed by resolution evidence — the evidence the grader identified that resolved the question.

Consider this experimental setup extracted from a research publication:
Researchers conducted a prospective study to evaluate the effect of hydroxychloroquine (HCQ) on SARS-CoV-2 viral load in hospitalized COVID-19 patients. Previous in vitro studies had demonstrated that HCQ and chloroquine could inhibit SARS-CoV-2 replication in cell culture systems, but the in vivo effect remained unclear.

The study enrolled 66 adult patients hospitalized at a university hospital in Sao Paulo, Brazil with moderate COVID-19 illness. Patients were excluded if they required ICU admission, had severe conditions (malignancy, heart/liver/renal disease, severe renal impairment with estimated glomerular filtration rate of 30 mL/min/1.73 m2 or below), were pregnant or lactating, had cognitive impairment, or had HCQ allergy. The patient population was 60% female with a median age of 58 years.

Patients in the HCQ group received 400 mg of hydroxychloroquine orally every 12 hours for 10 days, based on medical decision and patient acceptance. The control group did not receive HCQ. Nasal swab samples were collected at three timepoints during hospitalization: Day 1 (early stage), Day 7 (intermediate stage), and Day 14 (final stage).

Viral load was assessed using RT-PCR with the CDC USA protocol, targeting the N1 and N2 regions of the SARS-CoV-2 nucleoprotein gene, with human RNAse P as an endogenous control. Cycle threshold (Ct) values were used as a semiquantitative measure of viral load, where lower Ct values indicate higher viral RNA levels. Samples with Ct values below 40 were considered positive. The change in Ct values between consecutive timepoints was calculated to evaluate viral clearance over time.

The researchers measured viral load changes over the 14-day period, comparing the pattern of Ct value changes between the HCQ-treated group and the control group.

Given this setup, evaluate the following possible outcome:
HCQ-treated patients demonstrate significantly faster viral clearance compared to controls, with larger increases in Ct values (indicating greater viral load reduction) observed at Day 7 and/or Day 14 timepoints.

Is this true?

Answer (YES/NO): NO